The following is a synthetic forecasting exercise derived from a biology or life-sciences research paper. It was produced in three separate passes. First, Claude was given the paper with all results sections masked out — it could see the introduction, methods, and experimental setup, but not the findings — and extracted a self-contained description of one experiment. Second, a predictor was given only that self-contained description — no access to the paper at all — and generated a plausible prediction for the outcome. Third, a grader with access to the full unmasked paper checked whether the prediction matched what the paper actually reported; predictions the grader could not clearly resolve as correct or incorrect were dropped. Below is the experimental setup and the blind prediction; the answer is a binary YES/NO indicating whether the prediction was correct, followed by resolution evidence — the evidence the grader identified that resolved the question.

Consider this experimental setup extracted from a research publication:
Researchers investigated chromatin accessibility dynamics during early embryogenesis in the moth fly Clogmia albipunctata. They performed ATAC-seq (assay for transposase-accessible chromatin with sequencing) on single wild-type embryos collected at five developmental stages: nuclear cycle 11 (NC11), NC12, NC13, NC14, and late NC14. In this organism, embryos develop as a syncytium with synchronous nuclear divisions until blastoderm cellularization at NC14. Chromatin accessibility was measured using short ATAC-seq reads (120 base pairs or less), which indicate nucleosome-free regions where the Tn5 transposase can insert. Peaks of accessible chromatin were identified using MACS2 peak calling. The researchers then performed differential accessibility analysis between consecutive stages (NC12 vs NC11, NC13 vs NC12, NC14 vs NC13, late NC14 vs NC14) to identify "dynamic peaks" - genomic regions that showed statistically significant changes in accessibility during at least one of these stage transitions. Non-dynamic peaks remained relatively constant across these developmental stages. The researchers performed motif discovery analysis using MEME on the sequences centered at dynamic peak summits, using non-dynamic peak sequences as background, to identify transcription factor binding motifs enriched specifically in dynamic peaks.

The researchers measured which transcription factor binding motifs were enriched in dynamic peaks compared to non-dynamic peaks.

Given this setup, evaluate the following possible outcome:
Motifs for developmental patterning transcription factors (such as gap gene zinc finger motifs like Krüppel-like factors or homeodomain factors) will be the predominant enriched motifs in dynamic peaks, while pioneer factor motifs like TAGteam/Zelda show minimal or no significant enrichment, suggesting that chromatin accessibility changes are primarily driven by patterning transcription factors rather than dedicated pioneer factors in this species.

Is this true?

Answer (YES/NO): NO